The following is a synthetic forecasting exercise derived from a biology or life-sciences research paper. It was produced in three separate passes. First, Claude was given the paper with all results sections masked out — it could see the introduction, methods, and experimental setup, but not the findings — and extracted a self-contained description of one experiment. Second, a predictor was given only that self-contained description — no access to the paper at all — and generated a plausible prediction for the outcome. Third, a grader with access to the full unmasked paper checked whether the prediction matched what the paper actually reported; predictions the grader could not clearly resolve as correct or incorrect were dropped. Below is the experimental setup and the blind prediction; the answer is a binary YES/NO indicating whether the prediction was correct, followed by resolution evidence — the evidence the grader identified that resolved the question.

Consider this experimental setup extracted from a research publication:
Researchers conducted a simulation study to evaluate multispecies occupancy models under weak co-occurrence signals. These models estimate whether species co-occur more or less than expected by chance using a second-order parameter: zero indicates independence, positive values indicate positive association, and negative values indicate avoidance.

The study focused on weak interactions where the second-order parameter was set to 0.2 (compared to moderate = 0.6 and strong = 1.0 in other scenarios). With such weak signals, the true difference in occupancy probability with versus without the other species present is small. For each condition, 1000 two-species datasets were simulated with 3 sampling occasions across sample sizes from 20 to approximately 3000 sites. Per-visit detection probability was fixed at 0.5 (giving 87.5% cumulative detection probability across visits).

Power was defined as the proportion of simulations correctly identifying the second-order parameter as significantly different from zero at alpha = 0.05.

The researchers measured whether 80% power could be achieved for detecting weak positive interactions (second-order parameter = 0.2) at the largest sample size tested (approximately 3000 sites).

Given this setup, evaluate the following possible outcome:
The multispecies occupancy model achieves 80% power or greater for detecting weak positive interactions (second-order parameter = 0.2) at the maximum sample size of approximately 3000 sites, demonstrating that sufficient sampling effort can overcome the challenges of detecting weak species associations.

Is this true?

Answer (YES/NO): NO